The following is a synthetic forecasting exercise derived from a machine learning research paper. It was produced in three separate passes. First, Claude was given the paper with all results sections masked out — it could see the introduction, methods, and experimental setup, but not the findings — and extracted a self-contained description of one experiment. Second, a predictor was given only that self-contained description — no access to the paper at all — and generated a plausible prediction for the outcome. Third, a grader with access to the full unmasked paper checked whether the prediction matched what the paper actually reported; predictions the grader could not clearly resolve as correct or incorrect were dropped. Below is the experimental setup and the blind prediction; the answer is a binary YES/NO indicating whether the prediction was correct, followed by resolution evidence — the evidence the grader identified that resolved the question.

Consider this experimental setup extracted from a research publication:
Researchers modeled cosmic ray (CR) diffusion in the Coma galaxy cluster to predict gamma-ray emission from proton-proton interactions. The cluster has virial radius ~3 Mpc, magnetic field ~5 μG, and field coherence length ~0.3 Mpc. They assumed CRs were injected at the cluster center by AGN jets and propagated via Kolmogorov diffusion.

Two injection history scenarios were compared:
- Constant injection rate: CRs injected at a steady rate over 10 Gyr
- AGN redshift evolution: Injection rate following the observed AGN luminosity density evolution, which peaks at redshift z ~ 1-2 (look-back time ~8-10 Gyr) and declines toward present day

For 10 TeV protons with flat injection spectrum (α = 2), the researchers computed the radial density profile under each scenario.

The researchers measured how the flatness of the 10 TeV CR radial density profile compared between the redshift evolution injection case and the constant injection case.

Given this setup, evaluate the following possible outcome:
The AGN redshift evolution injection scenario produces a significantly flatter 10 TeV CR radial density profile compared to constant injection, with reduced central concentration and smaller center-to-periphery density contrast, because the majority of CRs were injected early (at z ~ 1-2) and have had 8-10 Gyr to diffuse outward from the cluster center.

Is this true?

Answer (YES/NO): YES